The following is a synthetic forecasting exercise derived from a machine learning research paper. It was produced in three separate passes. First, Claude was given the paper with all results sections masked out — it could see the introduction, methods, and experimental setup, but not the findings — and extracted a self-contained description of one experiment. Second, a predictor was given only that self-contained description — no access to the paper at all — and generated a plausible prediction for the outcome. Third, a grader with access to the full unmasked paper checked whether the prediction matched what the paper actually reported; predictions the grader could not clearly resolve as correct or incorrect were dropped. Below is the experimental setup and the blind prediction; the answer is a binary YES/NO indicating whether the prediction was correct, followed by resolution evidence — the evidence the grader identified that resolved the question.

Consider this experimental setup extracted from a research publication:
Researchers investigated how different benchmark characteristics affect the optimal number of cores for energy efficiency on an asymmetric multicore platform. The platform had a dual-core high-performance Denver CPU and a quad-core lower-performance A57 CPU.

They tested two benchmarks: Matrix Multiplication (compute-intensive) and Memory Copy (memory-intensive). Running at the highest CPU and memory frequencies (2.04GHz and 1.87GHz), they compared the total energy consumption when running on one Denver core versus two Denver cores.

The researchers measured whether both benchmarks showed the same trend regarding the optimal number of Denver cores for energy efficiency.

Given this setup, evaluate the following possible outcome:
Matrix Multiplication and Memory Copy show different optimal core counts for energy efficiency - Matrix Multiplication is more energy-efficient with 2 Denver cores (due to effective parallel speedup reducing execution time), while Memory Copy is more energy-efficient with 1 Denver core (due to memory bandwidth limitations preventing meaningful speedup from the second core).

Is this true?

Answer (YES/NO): YES